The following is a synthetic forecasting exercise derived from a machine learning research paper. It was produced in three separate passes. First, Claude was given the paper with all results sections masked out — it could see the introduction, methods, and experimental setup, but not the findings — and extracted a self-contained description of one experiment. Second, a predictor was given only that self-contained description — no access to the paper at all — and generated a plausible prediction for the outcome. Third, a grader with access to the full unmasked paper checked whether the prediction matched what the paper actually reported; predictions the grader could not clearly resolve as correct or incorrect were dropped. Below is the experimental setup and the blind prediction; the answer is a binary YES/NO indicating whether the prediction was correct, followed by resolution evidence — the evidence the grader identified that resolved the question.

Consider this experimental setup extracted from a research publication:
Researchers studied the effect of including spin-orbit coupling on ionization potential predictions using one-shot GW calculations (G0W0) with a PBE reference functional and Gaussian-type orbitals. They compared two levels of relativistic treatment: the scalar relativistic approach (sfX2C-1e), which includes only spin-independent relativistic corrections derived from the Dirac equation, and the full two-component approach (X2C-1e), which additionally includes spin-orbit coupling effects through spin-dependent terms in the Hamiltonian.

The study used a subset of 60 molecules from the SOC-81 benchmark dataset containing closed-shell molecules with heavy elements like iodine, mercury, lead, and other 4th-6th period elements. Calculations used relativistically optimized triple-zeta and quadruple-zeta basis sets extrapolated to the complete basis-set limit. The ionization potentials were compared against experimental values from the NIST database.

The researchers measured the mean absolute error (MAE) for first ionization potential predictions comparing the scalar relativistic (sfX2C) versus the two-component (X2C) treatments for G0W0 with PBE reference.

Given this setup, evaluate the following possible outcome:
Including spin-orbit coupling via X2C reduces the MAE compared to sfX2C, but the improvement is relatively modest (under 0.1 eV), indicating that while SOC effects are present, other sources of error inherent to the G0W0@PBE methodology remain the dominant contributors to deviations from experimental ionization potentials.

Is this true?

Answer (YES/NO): YES